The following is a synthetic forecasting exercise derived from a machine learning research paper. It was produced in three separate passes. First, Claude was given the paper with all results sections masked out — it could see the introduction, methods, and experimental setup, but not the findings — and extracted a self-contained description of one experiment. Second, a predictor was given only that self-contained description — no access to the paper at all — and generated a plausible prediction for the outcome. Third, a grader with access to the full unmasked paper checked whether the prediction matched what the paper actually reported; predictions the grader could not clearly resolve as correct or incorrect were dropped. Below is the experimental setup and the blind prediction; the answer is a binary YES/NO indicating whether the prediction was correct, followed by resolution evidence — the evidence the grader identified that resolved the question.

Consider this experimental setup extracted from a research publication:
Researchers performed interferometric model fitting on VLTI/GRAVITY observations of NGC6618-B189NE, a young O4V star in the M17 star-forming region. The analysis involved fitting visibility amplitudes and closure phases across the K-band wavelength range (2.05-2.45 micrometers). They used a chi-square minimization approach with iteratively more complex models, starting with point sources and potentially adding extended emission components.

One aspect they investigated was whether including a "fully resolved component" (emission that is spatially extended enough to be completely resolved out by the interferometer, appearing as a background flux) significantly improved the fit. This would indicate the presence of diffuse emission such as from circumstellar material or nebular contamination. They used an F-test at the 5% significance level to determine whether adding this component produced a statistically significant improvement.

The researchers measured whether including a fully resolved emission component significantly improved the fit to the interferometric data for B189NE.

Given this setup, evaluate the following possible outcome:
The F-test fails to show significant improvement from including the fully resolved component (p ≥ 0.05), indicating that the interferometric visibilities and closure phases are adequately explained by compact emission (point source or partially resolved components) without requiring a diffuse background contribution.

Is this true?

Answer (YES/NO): NO